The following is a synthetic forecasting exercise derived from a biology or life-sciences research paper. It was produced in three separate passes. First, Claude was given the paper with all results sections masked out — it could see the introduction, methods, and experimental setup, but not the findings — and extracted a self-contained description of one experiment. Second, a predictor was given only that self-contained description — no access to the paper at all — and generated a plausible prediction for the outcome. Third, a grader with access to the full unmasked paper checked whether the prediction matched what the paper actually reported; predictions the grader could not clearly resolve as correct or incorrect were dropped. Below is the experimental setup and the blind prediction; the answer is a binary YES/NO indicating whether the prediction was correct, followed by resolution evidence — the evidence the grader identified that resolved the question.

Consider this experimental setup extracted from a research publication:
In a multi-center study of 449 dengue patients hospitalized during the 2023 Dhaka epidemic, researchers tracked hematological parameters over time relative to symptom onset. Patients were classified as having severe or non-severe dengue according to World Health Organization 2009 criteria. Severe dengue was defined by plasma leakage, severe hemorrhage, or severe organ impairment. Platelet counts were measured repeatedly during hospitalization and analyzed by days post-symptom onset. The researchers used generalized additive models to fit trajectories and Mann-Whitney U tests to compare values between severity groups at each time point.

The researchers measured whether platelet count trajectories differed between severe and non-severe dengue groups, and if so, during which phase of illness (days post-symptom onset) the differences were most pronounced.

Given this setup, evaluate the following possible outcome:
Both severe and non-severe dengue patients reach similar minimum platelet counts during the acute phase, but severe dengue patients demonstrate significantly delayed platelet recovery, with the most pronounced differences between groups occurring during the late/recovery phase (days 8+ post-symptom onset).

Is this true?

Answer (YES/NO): NO